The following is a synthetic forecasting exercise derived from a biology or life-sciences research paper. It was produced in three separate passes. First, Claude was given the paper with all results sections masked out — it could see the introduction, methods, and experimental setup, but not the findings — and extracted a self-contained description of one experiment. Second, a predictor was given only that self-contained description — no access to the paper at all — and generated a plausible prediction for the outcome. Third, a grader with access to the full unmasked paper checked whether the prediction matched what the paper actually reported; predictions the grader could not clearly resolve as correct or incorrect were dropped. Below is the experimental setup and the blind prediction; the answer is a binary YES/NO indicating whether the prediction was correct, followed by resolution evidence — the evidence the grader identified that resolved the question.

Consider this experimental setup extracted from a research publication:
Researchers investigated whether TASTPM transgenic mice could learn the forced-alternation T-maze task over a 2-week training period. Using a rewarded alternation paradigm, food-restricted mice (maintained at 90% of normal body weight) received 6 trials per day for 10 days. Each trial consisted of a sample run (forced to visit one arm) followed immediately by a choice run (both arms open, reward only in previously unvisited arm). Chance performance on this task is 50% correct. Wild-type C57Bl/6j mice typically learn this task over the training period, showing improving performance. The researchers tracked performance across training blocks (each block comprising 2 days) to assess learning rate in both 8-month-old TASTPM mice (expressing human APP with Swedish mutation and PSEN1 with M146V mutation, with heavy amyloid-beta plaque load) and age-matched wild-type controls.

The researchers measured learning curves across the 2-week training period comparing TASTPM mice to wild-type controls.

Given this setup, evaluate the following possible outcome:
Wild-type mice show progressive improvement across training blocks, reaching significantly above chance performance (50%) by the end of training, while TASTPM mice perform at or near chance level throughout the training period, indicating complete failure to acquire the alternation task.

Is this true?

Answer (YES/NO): NO